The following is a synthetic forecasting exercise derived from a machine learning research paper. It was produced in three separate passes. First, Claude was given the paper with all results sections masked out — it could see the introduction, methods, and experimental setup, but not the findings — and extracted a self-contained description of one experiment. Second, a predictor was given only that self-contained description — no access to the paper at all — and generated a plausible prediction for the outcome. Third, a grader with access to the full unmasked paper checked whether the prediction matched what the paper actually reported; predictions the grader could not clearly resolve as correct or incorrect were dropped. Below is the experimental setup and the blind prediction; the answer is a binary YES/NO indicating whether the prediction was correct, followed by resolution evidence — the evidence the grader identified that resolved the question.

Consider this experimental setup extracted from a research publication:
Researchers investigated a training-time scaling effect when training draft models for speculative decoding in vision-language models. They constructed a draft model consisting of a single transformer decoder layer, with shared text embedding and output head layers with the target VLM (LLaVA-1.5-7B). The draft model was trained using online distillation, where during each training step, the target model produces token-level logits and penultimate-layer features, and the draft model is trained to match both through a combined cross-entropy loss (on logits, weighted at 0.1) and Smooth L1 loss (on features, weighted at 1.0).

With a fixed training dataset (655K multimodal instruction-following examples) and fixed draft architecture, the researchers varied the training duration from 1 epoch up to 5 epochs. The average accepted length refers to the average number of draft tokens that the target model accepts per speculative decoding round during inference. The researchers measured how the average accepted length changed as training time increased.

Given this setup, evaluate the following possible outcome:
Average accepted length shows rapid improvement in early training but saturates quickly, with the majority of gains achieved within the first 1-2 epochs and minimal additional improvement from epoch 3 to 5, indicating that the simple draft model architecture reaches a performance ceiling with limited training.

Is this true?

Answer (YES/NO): NO